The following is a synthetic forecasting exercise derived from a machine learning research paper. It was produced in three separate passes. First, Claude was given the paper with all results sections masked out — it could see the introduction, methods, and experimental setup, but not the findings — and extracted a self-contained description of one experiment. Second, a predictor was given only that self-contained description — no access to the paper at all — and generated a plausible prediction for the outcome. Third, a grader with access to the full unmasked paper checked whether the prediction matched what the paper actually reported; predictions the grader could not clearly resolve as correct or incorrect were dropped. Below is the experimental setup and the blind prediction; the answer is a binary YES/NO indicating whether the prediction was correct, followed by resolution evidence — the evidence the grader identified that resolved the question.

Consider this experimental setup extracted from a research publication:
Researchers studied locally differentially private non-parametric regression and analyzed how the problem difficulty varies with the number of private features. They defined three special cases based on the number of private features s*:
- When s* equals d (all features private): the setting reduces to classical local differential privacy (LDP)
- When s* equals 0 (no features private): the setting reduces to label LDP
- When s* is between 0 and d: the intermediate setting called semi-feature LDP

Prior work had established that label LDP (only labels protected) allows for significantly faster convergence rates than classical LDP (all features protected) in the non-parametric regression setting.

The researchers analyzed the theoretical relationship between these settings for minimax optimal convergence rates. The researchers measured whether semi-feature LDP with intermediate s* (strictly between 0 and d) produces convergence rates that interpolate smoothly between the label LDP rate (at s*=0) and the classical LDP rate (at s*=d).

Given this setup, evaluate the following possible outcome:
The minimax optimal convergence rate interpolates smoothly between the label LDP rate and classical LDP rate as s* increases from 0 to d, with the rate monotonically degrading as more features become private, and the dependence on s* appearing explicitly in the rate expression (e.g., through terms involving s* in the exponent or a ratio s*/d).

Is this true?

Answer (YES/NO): YES